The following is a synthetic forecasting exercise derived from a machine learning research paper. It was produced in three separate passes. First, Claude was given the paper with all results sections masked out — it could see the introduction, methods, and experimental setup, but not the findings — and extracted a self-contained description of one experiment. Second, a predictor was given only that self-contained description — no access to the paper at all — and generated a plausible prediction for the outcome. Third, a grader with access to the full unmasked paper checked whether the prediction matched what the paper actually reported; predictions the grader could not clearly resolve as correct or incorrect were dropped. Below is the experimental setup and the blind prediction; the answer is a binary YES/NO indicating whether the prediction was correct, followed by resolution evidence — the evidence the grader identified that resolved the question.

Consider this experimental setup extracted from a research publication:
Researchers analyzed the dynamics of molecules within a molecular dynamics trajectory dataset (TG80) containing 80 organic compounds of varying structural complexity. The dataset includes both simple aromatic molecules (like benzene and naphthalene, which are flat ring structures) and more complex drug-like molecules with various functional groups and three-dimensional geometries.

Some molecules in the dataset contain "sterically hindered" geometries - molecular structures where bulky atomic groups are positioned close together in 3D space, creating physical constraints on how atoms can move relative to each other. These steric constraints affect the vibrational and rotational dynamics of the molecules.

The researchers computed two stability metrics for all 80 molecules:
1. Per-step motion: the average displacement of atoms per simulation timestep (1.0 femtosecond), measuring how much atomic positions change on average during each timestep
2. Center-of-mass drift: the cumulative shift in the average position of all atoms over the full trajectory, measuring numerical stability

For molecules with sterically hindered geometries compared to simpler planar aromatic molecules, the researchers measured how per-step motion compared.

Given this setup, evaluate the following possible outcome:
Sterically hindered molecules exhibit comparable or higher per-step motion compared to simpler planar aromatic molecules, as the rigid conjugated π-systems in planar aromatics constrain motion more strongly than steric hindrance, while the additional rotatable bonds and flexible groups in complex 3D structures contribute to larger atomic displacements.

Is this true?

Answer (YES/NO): YES